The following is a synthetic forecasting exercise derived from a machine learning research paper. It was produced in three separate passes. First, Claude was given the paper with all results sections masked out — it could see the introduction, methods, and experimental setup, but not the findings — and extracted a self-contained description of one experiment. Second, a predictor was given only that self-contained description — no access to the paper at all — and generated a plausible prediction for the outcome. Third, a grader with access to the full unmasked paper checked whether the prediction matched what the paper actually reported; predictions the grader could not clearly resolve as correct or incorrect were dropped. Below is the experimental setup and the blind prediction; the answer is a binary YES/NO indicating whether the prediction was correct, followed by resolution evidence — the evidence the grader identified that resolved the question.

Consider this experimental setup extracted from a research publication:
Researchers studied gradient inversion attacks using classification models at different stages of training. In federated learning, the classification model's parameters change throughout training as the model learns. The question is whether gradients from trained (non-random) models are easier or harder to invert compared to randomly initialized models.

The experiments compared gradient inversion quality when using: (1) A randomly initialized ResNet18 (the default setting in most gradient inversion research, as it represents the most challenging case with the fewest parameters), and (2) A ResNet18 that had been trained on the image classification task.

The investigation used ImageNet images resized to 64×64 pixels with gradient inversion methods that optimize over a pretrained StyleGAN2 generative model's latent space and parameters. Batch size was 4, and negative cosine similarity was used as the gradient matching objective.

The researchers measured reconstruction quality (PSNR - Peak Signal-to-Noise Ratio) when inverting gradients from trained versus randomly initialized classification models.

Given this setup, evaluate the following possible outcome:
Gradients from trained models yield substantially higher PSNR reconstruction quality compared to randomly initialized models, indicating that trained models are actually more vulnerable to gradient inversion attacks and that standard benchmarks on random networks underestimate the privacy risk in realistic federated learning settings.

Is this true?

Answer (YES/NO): NO